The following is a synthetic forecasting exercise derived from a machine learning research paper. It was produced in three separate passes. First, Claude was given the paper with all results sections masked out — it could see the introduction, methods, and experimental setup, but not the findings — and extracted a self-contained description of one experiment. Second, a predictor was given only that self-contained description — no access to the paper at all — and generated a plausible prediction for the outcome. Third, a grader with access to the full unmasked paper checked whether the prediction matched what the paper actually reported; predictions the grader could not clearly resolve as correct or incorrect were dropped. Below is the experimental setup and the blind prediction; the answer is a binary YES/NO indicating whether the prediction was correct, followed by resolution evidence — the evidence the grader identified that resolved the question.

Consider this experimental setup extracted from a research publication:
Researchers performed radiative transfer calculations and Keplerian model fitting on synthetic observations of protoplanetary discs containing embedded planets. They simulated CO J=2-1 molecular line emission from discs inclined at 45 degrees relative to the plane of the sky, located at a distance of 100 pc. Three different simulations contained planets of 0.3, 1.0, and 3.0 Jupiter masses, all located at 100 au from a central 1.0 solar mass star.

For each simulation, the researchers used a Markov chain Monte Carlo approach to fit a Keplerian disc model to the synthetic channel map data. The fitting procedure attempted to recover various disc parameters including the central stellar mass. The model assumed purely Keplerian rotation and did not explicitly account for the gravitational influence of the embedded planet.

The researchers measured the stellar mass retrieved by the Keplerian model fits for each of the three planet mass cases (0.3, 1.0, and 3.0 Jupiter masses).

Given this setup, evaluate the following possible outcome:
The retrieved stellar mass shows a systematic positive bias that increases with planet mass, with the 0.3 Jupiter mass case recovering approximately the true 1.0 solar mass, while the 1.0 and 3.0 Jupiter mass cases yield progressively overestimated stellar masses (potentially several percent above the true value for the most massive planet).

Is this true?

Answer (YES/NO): YES